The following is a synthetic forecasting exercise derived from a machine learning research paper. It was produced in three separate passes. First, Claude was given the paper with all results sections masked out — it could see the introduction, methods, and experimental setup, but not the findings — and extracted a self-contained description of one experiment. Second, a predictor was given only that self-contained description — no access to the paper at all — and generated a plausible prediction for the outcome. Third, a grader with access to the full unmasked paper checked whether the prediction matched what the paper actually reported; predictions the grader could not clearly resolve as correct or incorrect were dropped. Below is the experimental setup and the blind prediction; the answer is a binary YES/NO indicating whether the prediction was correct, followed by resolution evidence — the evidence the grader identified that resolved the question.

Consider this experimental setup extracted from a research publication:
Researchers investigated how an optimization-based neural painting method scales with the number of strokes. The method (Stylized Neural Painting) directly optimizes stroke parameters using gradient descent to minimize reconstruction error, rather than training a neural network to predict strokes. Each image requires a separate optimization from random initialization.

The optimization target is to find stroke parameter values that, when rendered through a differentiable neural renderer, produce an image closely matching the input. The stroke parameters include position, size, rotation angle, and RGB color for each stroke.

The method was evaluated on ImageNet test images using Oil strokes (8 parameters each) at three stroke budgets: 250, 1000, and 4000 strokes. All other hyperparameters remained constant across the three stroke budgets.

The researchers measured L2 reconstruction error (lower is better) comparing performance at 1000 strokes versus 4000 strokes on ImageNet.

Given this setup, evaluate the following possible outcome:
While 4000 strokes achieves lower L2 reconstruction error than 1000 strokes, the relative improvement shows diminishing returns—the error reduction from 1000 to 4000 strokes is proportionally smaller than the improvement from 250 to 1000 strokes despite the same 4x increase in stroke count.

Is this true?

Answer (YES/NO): NO